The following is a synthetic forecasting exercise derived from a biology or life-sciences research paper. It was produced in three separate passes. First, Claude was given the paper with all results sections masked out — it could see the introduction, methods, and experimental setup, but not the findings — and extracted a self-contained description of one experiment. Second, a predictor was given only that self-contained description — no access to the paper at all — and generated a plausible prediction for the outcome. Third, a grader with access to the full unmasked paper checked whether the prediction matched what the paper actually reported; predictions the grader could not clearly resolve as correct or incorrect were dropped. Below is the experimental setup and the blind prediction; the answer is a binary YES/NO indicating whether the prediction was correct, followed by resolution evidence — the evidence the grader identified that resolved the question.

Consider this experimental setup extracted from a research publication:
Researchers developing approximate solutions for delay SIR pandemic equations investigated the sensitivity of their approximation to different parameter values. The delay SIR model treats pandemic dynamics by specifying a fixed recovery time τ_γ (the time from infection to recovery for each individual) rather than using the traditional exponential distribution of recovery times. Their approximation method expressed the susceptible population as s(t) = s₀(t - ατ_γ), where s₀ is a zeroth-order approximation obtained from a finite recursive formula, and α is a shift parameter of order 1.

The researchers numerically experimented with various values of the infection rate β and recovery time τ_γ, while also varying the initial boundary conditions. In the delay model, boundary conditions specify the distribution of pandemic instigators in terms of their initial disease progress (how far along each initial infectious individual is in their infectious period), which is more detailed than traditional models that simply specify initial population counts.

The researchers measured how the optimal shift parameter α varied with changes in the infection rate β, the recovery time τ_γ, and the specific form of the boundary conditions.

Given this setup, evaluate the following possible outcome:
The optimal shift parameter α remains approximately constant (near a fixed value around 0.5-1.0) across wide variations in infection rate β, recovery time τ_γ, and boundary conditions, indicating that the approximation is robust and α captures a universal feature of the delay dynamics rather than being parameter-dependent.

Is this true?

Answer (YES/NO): NO